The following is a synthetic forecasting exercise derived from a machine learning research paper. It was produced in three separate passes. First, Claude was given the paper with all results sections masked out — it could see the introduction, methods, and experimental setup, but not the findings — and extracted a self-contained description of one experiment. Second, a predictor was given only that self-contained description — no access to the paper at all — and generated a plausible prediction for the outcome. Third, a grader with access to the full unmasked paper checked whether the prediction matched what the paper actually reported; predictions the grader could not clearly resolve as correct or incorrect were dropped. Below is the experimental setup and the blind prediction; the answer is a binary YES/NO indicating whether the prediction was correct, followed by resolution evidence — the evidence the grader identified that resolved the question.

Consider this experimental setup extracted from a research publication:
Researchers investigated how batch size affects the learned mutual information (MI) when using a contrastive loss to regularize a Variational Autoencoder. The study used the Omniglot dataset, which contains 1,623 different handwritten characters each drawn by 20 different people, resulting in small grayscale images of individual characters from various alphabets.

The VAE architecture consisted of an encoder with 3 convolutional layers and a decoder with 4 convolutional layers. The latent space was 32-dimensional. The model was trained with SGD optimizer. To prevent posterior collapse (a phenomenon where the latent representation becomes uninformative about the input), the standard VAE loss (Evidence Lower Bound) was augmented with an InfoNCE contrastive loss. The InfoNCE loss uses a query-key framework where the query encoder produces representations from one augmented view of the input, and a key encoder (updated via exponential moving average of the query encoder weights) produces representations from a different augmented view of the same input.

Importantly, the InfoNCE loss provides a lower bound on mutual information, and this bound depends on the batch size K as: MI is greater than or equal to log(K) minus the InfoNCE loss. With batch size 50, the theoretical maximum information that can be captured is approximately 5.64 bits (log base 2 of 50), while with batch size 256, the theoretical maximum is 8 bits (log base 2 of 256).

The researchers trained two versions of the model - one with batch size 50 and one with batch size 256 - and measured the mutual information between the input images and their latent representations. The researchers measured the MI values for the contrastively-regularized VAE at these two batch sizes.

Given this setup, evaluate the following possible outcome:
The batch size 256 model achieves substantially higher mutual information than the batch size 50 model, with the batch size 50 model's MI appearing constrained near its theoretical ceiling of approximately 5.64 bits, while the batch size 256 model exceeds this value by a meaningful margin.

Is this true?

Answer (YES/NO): NO